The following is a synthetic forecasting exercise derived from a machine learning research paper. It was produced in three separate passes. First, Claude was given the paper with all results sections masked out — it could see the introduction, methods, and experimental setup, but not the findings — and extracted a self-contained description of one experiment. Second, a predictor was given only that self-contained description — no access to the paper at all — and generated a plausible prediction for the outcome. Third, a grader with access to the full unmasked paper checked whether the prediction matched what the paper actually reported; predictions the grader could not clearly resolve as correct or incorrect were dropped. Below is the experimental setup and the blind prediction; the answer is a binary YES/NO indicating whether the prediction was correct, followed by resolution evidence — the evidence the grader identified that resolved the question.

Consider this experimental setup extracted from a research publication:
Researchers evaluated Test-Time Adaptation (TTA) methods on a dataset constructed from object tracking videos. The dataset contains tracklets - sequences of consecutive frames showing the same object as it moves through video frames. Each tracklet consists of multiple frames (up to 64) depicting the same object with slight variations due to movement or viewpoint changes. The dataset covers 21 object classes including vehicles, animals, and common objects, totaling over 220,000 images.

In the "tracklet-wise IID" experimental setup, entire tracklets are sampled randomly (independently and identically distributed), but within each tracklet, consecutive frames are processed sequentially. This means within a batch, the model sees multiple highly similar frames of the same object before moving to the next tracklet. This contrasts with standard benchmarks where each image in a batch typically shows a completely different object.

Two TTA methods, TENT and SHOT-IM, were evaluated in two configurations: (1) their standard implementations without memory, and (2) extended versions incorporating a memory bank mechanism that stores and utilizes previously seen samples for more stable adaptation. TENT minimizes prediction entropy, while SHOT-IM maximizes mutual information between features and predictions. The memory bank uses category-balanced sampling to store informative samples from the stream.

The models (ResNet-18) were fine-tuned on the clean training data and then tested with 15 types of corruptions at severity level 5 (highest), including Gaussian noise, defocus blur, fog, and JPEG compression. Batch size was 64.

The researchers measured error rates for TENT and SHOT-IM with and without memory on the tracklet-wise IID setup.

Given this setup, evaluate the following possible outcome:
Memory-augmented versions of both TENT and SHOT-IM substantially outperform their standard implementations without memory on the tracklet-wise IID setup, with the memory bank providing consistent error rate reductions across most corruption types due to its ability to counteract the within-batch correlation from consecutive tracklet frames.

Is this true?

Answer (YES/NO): NO